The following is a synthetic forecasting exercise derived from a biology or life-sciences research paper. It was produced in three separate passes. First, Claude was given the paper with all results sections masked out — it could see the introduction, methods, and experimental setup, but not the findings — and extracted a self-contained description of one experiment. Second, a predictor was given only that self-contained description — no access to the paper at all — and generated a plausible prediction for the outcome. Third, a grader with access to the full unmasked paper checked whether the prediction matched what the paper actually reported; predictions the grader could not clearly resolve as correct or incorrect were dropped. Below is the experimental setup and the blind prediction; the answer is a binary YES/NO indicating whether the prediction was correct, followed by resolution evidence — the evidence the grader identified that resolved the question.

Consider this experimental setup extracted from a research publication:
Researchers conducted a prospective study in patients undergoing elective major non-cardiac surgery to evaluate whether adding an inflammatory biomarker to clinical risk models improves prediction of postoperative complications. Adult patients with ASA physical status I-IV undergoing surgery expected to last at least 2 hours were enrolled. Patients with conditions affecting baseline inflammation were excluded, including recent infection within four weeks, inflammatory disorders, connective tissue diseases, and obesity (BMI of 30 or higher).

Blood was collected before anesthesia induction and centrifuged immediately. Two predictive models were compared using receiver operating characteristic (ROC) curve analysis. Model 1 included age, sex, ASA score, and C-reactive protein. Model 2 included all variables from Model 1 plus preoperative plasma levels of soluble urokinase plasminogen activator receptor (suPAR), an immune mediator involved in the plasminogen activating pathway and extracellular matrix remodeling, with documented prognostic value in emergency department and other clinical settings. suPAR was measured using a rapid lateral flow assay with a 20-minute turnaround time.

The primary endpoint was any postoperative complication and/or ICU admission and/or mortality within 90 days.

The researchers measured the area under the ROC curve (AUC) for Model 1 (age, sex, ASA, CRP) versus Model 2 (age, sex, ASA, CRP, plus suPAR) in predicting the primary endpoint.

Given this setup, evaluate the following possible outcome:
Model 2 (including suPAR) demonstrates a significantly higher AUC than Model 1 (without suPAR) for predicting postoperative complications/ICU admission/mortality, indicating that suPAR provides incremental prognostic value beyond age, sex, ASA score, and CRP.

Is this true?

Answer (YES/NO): YES